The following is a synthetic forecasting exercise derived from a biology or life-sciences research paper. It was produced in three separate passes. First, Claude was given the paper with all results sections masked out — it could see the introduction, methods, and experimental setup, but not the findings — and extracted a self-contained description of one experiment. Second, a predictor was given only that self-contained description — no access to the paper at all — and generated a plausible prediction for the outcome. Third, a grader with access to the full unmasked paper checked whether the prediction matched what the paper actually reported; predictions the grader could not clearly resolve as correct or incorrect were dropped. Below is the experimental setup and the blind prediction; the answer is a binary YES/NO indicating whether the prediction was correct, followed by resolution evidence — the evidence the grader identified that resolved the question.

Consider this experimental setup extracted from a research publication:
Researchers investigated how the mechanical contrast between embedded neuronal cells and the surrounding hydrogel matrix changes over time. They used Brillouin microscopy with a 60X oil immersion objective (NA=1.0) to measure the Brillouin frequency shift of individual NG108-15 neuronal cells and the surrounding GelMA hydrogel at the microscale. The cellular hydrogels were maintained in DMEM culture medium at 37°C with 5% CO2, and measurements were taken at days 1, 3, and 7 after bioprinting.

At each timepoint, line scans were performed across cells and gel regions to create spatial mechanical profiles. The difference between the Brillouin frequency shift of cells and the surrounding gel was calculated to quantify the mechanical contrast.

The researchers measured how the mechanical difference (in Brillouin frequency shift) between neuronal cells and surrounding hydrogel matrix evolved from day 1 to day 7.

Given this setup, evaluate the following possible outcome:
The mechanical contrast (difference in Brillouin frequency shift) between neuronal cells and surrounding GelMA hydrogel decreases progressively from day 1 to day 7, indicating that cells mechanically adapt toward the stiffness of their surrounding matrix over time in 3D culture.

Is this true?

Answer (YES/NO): NO